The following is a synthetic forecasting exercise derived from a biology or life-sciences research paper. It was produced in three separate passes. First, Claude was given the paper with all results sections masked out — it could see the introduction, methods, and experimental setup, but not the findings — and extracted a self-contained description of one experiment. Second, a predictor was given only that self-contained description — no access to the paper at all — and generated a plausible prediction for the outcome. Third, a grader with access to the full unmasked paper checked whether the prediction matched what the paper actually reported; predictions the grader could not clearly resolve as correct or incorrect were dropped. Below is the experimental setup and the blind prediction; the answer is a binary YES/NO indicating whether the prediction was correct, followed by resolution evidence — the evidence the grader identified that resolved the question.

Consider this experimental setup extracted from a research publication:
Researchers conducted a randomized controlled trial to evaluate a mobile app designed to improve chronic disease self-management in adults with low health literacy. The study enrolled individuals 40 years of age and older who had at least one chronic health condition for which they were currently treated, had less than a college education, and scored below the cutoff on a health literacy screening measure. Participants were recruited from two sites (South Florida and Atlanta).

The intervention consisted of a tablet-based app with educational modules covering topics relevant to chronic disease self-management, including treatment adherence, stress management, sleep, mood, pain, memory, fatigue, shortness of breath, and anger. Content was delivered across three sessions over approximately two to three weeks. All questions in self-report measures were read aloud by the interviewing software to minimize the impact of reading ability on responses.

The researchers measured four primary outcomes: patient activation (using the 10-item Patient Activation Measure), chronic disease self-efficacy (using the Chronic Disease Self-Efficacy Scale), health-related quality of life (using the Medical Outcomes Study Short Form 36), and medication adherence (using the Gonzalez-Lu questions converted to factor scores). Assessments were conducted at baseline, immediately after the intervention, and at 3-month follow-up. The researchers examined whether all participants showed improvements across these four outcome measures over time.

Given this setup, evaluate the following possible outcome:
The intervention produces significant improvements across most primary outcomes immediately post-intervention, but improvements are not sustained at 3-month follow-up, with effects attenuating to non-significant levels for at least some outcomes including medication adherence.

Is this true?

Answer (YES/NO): NO